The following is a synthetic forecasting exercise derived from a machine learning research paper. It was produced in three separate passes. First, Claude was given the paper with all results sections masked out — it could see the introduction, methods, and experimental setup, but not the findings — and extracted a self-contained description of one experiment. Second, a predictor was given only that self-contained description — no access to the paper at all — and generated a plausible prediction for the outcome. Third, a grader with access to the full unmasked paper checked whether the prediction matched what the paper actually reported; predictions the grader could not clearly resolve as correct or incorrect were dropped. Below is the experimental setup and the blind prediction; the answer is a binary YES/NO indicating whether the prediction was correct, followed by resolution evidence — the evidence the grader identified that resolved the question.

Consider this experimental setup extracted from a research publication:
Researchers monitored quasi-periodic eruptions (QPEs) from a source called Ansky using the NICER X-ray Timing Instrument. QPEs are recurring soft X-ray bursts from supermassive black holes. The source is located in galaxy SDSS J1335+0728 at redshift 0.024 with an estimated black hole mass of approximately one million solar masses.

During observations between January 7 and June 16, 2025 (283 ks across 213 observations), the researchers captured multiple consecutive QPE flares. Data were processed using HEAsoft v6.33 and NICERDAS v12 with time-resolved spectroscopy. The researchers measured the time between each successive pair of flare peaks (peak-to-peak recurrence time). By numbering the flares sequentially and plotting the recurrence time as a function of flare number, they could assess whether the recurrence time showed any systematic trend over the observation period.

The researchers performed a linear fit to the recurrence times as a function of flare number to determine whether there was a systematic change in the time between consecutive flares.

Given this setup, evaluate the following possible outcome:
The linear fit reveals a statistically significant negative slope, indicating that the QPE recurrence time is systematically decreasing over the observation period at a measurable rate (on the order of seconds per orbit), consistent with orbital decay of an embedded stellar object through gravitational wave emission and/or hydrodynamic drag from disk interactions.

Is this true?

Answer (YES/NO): NO